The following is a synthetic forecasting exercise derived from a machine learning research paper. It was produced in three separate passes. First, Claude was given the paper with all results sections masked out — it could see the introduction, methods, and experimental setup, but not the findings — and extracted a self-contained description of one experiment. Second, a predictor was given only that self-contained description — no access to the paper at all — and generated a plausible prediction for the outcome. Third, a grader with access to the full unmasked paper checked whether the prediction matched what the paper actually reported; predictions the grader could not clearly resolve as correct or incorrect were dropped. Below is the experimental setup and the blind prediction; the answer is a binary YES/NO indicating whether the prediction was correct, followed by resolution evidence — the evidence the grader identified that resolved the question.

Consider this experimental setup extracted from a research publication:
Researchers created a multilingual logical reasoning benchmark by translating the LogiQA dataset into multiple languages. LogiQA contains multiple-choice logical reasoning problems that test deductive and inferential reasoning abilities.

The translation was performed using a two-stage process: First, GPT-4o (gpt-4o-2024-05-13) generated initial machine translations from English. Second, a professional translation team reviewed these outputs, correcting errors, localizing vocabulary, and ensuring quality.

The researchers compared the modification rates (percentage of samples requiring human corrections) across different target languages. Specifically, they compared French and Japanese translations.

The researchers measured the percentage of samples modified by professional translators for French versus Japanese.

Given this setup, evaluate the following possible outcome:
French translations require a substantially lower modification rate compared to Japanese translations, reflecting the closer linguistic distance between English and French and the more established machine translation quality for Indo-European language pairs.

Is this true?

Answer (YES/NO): YES